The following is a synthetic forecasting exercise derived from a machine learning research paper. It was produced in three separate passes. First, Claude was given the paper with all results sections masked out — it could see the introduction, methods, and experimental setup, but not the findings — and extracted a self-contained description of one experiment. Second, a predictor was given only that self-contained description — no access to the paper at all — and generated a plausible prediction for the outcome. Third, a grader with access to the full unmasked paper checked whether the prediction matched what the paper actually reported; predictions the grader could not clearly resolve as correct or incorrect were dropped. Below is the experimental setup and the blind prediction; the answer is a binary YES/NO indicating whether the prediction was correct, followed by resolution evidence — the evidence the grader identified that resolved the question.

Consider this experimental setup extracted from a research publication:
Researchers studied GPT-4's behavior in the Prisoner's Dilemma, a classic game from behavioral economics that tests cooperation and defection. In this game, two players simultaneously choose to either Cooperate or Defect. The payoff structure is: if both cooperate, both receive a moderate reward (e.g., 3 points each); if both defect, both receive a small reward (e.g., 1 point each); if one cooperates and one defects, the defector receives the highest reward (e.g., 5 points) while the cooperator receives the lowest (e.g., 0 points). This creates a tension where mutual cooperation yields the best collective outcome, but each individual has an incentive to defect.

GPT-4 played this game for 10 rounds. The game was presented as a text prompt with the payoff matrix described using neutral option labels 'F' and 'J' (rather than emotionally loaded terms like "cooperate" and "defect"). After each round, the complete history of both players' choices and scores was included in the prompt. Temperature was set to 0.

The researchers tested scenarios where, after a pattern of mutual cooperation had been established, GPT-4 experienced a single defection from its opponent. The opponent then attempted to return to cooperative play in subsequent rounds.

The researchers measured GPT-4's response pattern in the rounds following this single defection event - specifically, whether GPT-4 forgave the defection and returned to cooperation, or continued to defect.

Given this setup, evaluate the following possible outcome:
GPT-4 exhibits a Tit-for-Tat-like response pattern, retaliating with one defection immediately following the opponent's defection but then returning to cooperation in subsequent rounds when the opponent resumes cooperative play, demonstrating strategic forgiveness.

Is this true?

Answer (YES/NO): NO